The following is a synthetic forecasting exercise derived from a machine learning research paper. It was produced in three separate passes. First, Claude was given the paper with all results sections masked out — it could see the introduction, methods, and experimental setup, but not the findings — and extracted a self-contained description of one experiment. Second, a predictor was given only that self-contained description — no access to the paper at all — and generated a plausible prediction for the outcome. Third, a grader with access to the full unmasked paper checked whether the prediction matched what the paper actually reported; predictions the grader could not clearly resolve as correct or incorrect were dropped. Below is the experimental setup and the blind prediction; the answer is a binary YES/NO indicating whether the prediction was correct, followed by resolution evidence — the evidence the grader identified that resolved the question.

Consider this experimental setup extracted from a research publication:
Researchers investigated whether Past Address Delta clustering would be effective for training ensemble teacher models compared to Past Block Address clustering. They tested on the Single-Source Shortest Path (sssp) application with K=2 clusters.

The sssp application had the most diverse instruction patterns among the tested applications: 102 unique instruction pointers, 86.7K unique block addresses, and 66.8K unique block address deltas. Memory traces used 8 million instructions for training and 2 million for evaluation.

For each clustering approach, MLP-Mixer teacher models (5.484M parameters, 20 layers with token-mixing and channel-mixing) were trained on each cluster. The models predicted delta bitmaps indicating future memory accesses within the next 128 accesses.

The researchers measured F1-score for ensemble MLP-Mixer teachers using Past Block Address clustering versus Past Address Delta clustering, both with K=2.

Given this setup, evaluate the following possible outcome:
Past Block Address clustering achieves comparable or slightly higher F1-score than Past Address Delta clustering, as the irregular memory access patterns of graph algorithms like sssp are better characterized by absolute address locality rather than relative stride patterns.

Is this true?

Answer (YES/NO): NO